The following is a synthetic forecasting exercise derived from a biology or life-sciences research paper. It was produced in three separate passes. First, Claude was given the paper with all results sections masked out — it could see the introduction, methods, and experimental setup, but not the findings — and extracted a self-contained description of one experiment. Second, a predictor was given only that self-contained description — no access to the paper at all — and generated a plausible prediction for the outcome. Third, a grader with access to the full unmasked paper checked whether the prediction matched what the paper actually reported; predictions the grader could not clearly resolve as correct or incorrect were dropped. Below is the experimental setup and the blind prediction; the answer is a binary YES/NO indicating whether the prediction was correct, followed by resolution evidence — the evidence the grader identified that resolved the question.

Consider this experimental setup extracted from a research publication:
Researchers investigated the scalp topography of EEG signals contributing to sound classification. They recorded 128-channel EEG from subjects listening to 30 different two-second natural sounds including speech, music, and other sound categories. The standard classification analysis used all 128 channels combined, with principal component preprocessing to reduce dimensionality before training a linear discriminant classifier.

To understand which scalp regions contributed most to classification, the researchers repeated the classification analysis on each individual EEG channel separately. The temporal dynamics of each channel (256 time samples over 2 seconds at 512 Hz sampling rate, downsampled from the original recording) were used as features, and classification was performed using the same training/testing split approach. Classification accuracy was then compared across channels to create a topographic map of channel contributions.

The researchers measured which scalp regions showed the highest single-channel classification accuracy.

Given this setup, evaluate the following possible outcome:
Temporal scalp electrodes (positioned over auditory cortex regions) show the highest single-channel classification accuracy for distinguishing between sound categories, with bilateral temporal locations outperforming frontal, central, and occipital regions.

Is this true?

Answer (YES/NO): NO